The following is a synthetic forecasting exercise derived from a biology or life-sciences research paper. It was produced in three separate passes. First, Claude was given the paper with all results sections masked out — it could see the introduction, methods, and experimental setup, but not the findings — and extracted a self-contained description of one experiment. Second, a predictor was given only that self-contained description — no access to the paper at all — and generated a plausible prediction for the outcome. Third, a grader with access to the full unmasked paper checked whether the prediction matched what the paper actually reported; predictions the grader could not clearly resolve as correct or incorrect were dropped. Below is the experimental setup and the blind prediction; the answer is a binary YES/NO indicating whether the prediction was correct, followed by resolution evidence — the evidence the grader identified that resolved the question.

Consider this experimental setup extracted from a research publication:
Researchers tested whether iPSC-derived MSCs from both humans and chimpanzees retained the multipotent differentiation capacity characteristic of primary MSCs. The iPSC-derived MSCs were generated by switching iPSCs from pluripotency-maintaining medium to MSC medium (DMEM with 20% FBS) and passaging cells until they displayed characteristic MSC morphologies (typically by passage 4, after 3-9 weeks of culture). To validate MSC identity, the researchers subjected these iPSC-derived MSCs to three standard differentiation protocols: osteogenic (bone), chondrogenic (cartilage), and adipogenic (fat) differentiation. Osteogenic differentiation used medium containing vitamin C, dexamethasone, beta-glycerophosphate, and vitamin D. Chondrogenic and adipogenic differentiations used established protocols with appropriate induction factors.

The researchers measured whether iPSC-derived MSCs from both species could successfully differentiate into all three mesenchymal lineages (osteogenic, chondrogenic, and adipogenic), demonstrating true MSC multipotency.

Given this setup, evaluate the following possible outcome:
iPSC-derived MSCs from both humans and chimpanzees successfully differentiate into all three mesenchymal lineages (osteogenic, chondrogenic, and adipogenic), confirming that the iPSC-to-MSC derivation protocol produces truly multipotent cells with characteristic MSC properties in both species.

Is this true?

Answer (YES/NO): YES